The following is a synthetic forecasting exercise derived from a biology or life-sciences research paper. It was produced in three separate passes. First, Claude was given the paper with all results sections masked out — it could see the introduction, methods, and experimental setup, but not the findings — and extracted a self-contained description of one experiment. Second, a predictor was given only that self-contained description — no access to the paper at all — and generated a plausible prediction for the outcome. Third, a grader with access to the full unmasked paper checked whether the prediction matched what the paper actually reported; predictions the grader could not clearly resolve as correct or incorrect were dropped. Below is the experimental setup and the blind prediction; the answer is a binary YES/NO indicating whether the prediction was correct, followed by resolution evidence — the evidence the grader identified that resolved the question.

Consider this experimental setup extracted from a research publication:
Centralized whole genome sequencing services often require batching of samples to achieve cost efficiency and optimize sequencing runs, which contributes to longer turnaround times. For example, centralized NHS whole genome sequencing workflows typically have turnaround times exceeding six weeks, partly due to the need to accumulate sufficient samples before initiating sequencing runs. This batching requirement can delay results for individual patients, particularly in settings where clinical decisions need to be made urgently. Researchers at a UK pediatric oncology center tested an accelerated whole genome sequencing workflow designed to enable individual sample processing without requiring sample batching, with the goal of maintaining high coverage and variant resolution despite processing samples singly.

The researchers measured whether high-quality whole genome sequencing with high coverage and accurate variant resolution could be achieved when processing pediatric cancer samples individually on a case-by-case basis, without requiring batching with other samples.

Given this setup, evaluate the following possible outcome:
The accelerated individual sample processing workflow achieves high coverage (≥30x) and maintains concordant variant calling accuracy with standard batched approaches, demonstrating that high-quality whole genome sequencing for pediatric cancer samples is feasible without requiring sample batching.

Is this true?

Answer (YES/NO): YES